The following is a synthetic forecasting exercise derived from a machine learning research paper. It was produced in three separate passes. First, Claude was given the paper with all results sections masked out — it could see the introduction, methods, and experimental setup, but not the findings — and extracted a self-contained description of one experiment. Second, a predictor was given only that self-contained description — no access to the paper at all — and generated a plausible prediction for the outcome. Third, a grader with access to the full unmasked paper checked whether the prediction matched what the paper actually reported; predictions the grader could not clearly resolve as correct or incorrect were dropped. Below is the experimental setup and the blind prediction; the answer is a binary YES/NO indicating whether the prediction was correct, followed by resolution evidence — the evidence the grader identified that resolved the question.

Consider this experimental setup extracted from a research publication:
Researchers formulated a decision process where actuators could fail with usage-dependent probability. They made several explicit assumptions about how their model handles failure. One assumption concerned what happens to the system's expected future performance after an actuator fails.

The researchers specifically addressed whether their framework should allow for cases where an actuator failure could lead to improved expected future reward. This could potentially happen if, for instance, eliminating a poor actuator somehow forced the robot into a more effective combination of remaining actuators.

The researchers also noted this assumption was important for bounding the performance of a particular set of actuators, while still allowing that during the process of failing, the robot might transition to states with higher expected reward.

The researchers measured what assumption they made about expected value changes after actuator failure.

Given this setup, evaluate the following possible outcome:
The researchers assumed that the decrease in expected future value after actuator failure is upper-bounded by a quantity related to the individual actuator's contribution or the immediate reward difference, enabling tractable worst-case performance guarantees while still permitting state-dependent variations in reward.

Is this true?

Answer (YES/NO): NO